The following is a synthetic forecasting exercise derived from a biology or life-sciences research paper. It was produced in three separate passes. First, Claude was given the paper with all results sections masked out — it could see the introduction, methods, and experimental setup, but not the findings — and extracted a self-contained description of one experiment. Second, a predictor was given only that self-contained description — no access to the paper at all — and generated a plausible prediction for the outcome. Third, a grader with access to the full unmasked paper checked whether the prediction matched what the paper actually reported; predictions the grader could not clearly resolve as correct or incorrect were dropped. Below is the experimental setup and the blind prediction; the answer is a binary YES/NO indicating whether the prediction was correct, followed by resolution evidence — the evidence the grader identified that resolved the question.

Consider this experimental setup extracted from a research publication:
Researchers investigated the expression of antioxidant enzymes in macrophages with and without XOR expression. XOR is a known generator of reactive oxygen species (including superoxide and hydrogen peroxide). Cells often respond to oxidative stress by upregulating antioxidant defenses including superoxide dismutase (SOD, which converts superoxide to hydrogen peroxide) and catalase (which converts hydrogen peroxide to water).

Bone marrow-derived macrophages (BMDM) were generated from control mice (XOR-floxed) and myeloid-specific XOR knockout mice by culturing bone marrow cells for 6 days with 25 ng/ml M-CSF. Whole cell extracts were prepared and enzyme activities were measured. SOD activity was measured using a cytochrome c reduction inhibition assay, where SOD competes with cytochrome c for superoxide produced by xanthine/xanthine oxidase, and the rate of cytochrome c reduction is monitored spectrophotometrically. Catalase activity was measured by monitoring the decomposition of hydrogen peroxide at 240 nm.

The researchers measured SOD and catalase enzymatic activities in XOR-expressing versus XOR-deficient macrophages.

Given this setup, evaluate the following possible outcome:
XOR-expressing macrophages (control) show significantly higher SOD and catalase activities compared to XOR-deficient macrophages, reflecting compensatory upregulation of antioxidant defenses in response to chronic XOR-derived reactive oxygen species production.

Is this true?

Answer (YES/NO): YES